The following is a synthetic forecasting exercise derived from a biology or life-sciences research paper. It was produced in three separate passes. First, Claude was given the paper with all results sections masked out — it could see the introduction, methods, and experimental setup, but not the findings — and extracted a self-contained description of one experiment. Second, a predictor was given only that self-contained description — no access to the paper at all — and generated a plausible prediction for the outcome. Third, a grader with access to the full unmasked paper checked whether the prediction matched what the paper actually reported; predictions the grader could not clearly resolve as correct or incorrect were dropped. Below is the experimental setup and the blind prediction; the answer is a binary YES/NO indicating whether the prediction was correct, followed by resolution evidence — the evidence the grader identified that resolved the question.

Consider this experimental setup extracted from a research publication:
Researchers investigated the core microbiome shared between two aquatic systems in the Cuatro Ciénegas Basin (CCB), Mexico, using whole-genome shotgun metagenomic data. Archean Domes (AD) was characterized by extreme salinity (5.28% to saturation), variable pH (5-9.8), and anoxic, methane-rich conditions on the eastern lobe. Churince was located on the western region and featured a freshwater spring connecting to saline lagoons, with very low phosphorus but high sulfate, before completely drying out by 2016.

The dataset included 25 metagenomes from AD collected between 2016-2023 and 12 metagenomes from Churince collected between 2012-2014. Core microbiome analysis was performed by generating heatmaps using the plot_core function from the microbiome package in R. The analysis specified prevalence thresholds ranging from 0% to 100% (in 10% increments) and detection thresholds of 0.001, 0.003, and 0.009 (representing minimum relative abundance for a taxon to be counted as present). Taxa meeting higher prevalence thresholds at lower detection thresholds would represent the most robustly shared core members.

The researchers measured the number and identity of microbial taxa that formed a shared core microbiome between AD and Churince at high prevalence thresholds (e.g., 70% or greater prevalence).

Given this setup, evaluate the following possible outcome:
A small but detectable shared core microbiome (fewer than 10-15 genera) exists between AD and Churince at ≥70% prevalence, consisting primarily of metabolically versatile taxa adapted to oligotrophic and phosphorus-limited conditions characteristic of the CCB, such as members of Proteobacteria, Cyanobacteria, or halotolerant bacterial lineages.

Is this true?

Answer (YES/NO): NO